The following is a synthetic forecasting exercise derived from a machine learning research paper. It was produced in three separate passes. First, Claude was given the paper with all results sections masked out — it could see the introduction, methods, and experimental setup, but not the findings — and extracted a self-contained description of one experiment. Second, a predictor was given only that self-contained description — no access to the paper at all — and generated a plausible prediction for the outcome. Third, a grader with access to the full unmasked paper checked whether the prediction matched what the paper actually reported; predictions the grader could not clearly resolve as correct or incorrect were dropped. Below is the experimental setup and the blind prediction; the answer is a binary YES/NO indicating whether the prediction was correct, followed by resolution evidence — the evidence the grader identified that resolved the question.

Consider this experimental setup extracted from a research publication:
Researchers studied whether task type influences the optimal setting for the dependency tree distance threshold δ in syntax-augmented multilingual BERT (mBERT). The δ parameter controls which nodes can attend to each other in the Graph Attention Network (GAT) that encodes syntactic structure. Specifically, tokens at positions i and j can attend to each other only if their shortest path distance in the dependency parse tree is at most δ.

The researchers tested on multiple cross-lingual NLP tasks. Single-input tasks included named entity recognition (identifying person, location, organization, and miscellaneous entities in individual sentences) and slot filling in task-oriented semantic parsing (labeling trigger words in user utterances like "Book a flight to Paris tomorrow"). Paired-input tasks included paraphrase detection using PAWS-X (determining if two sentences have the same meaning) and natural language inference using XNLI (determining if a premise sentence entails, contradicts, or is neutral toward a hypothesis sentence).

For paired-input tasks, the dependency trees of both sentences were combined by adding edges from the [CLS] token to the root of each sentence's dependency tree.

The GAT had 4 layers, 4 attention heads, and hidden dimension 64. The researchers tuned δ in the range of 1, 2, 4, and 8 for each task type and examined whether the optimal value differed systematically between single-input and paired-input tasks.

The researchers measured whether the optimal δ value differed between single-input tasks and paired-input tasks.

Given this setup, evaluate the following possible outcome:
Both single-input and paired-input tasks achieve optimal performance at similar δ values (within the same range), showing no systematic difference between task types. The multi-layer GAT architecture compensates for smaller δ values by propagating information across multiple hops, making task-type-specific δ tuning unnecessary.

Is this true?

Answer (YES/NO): NO